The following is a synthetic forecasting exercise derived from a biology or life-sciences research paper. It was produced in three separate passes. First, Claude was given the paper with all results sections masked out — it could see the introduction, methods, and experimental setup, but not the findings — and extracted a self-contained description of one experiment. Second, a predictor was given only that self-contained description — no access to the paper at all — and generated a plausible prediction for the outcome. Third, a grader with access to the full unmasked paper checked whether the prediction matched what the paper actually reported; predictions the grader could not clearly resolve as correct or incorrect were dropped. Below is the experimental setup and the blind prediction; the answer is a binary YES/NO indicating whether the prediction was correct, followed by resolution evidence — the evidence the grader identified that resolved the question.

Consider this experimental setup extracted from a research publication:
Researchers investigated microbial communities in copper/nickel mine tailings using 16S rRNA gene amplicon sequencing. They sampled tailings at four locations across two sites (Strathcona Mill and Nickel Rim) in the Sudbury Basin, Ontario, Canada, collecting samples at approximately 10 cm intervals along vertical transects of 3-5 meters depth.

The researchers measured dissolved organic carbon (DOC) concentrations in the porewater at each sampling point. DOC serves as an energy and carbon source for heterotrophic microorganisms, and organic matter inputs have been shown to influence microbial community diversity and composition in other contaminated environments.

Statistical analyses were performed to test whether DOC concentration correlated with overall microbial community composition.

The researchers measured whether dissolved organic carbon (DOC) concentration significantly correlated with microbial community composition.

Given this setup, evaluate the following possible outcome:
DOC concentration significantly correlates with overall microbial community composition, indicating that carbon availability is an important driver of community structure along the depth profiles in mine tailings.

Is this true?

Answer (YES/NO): NO